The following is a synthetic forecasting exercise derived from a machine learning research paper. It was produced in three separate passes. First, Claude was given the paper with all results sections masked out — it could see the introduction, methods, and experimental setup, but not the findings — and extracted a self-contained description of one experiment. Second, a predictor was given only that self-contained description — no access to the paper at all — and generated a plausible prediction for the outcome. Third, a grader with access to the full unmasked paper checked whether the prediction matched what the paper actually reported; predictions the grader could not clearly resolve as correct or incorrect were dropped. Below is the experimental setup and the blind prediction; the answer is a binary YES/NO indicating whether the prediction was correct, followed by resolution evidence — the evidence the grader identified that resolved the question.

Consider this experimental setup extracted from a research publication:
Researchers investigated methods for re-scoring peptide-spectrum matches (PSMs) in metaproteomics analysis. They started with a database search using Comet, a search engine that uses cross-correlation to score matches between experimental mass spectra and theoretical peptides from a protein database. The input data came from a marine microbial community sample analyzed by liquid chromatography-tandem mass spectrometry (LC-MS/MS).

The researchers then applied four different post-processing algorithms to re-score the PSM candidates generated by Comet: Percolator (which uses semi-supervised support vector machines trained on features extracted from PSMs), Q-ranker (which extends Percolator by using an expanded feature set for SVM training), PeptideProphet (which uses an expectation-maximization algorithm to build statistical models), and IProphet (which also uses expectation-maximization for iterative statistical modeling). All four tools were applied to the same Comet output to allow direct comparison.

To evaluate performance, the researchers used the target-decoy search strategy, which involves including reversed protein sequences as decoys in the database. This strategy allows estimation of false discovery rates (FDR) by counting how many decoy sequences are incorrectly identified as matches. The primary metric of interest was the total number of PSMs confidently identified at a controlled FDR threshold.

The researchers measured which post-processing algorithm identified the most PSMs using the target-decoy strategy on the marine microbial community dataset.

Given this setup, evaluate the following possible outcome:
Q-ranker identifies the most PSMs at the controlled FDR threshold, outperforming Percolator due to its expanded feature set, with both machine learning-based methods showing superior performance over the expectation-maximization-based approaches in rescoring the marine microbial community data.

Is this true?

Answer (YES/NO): NO